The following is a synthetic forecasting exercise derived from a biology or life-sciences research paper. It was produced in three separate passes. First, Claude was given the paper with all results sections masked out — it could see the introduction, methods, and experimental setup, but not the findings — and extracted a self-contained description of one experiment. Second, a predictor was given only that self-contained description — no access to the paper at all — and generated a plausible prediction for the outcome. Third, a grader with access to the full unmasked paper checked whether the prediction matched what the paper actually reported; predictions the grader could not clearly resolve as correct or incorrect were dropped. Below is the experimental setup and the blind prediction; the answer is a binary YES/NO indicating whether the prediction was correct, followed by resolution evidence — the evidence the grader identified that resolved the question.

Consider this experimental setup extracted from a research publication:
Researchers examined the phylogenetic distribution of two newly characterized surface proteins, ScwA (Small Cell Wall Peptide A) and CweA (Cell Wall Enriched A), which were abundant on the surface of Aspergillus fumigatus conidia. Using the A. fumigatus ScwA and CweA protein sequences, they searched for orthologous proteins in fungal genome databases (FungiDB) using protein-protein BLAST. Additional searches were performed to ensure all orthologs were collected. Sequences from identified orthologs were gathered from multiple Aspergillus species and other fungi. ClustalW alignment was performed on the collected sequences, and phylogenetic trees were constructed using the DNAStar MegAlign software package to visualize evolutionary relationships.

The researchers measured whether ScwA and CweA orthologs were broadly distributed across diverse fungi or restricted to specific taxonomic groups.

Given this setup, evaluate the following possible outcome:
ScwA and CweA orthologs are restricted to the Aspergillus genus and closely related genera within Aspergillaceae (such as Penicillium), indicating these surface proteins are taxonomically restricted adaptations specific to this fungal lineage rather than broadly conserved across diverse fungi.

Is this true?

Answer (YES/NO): NO